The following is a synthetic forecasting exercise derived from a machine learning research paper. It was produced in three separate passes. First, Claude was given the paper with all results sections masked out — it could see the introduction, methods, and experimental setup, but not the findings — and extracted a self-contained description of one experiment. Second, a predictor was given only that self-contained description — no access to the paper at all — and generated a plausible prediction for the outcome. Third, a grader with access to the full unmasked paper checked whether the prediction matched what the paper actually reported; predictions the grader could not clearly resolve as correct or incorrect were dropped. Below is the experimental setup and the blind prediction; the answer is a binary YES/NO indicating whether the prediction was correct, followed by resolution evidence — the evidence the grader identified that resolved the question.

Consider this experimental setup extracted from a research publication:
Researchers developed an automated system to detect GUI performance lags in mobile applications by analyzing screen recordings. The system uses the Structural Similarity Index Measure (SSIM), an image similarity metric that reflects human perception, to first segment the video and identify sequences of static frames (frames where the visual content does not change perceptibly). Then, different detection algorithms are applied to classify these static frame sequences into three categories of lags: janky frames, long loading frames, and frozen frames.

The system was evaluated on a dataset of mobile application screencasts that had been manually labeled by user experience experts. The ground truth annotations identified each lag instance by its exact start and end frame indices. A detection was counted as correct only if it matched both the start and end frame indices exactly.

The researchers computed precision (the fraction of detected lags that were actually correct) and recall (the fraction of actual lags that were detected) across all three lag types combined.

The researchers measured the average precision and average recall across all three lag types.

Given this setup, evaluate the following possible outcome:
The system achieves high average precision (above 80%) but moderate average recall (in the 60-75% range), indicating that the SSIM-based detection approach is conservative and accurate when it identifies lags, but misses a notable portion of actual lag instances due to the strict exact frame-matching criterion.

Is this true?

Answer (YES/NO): NO